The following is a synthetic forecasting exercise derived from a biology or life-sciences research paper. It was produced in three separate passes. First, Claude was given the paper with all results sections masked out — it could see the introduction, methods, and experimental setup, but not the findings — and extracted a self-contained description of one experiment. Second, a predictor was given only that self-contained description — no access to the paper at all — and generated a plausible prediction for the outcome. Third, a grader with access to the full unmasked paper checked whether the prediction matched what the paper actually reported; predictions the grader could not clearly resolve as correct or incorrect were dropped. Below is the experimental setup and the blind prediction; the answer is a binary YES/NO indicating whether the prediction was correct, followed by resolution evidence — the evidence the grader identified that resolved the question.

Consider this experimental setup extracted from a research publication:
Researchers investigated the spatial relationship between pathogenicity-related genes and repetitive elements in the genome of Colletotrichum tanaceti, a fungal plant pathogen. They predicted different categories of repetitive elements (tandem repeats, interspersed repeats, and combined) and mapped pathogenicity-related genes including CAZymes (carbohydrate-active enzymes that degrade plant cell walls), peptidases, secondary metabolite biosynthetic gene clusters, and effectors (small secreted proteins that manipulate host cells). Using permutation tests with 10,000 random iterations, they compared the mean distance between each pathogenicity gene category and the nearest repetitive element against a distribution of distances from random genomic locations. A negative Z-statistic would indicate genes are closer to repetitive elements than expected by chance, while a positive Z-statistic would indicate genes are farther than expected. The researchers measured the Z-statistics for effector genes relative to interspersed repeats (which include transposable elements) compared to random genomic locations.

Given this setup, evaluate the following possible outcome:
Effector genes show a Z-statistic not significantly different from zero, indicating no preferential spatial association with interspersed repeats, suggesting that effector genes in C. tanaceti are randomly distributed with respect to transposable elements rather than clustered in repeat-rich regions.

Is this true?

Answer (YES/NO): NO